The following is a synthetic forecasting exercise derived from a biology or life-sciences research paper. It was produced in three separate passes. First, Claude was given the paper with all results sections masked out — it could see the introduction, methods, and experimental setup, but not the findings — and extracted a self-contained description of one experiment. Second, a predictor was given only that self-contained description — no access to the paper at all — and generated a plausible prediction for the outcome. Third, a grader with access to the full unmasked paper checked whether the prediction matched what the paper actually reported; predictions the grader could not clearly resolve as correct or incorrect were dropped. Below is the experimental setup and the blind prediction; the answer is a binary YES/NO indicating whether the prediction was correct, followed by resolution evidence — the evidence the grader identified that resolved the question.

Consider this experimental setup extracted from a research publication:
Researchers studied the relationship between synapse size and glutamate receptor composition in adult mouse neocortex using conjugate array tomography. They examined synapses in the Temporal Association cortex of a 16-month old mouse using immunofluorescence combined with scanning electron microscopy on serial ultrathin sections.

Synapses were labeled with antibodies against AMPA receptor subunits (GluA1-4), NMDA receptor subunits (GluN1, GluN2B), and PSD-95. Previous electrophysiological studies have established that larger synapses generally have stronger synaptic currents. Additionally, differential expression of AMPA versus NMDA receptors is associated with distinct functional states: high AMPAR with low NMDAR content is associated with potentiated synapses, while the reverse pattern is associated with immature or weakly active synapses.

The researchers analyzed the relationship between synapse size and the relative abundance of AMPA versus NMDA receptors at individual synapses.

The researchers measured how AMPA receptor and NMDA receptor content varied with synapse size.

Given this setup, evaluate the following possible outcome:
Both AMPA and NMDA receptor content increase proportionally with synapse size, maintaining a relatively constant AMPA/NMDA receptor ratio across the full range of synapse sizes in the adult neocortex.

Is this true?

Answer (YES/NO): NO